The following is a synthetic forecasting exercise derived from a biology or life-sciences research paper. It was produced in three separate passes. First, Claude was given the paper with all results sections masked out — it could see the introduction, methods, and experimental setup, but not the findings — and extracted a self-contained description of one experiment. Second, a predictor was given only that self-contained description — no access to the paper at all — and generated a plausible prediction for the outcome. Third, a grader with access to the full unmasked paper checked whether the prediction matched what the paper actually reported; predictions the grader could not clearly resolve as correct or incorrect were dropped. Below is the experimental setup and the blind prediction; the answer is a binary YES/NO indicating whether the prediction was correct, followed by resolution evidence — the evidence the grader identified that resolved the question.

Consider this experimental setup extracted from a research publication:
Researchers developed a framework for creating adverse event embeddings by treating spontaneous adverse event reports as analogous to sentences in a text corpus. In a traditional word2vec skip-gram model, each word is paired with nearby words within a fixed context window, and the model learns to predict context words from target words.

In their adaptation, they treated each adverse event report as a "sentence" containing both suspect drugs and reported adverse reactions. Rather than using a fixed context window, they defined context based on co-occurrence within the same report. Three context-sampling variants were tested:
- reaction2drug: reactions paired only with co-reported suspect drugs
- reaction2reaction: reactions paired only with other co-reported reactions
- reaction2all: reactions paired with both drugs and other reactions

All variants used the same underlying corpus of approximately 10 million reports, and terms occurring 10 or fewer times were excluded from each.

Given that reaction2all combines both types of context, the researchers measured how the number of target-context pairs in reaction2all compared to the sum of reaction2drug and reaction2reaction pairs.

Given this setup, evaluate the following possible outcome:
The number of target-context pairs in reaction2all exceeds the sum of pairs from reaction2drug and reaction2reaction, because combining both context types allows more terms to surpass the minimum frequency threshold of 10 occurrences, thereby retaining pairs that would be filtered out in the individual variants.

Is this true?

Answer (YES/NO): NO